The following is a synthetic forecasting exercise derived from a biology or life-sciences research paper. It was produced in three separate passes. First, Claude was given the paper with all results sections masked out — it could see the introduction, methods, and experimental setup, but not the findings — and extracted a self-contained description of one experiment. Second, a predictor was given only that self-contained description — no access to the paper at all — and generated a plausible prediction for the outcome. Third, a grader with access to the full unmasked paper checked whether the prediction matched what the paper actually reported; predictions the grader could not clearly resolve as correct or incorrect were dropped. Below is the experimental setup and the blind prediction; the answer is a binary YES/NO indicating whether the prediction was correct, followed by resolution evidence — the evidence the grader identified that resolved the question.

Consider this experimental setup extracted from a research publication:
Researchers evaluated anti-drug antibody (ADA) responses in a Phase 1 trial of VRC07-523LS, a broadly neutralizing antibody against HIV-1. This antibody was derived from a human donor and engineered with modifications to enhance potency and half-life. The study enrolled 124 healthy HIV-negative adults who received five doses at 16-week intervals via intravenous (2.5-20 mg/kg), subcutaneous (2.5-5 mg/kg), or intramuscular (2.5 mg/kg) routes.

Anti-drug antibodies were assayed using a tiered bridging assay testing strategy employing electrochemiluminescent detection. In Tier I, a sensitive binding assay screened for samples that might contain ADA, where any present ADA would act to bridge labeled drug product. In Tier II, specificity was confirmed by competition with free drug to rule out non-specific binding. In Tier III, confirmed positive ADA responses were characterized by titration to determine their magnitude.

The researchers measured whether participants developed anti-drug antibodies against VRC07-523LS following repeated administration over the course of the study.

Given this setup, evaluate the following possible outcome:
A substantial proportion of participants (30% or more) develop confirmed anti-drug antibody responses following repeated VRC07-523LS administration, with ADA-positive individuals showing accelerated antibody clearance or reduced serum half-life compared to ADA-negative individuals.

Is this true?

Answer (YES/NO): NO